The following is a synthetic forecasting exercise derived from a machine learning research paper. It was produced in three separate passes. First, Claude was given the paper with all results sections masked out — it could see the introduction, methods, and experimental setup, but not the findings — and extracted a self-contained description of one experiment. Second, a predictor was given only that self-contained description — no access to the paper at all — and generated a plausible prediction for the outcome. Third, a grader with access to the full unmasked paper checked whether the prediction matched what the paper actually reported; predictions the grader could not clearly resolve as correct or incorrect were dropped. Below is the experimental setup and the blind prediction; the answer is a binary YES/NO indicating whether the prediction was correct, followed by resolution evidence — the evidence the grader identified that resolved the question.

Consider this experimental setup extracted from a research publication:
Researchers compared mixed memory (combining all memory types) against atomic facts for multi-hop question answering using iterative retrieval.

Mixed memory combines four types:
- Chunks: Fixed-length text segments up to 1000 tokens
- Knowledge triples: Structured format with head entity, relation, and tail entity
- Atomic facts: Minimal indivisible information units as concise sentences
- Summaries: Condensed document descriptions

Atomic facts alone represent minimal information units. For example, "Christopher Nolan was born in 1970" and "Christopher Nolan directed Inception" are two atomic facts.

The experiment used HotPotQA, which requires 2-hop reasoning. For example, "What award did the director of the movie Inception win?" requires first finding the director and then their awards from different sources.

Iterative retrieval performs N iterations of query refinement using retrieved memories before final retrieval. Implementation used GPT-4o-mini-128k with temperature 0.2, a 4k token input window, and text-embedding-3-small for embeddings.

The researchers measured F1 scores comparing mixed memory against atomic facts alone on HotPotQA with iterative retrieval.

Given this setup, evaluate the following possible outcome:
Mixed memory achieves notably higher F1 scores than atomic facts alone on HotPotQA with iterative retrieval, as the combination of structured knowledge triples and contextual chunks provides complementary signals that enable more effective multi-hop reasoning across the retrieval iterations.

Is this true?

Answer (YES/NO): NO